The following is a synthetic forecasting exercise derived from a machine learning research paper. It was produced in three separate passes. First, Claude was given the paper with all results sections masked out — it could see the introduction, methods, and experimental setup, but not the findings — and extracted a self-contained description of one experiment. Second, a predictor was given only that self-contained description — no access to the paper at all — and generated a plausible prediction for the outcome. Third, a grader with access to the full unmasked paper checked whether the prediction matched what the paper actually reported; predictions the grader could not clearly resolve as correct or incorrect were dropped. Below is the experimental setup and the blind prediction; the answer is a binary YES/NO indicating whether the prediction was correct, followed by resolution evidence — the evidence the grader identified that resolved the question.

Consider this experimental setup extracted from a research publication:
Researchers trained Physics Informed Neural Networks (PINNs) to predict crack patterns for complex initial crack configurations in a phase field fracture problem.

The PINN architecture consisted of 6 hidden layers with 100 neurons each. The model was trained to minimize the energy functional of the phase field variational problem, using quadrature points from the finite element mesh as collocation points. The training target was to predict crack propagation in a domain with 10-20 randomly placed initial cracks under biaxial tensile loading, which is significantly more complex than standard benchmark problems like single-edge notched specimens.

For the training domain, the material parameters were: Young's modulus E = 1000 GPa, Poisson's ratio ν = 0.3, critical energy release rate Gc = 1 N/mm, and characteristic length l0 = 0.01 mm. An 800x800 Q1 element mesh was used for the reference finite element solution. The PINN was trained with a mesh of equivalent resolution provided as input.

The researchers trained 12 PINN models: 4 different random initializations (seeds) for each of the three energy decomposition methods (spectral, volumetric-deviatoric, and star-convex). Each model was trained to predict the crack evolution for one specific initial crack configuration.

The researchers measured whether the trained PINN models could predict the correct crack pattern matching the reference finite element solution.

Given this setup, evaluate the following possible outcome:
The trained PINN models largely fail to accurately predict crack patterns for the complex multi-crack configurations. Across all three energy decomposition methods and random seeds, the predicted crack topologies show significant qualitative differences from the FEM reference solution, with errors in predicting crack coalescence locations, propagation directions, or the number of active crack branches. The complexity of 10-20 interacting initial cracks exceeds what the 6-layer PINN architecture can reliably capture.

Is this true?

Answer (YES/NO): YES